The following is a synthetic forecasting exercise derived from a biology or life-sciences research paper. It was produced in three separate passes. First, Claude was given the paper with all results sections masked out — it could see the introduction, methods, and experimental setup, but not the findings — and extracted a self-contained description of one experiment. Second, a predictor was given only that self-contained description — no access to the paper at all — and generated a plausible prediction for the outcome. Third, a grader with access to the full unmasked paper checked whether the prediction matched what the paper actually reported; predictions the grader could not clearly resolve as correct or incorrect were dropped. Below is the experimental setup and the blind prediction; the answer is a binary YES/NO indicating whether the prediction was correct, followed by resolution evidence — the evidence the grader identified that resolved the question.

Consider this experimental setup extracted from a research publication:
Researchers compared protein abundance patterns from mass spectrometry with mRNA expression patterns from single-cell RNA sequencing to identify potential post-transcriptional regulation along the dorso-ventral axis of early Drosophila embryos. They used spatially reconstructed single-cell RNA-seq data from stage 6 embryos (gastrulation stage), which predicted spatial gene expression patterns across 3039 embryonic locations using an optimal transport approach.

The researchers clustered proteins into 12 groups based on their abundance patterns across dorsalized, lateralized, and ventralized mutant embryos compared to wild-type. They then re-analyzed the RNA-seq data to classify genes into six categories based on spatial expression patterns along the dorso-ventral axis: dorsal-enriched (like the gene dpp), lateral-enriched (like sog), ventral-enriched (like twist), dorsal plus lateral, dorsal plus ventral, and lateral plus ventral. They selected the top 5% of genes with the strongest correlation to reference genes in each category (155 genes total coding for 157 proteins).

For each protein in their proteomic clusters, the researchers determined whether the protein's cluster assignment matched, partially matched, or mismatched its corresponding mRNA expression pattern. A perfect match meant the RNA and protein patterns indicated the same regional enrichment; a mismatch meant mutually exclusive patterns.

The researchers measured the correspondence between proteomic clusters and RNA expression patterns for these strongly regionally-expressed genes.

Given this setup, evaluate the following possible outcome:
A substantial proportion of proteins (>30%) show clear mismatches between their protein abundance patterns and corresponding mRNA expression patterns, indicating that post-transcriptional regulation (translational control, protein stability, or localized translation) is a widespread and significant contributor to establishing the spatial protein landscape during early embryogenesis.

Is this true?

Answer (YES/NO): NO